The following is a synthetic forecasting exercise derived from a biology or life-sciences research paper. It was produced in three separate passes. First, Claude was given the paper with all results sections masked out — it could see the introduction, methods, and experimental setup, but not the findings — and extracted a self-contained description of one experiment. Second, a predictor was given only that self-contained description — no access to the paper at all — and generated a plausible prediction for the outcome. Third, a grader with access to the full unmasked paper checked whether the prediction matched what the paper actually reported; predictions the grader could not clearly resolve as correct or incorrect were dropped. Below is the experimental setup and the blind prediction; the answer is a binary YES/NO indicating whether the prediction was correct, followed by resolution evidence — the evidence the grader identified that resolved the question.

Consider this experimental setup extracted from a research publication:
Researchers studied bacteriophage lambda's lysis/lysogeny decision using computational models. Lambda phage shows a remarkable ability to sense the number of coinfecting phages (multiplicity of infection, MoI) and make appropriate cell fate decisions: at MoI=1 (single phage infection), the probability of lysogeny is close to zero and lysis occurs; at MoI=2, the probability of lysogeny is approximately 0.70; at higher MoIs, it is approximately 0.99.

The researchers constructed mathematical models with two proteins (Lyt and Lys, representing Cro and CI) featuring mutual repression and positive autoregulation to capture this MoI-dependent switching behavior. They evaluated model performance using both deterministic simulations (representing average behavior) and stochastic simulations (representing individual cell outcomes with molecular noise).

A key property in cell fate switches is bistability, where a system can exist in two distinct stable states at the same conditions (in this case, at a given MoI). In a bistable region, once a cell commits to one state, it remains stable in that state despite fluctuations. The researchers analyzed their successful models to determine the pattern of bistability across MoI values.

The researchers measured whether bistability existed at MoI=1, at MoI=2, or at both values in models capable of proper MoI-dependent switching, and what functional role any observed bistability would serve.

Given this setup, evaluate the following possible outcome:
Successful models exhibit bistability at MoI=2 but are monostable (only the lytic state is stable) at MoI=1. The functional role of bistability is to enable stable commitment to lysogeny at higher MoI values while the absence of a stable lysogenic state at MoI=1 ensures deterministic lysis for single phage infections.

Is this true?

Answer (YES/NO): NO